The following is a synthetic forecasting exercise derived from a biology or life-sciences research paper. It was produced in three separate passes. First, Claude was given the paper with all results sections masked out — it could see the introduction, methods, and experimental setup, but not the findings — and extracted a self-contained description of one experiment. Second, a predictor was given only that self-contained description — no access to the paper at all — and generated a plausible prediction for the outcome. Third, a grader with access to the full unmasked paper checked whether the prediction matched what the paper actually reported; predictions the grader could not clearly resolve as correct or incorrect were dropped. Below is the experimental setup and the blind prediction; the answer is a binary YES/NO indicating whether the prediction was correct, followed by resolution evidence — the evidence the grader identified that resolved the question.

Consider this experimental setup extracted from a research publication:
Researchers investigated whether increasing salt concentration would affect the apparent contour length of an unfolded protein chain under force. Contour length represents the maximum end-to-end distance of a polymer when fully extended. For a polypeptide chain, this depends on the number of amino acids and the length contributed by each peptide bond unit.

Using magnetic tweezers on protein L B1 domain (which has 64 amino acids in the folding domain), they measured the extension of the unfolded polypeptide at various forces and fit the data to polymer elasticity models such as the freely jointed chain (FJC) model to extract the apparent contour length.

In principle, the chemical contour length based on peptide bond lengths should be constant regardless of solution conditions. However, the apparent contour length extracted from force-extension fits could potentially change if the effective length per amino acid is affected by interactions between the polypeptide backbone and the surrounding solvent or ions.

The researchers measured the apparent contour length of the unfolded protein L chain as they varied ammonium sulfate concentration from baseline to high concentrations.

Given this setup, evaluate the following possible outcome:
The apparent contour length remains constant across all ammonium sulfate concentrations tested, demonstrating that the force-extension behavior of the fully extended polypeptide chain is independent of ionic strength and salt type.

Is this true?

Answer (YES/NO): NO